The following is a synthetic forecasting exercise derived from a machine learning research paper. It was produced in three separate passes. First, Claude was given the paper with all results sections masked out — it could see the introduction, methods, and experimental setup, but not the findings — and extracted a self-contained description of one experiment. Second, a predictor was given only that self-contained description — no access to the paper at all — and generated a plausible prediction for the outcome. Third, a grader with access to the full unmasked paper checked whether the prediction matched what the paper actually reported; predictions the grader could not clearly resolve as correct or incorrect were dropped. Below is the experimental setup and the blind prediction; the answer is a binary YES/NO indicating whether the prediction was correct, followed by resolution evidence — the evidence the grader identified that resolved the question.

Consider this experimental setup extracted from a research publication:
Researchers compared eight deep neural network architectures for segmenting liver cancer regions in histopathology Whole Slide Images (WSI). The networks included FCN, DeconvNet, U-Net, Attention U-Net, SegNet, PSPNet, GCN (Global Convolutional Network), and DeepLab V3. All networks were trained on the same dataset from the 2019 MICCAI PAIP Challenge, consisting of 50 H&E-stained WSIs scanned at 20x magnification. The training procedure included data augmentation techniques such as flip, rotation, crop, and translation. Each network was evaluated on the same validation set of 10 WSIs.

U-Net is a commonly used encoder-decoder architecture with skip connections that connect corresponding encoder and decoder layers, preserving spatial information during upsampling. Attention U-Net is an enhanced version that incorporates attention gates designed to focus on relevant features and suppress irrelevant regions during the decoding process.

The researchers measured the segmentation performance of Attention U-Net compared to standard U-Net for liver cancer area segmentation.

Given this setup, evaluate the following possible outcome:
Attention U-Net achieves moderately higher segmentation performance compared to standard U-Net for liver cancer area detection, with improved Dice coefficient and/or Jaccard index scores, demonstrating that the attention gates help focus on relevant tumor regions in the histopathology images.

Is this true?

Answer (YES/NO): NO